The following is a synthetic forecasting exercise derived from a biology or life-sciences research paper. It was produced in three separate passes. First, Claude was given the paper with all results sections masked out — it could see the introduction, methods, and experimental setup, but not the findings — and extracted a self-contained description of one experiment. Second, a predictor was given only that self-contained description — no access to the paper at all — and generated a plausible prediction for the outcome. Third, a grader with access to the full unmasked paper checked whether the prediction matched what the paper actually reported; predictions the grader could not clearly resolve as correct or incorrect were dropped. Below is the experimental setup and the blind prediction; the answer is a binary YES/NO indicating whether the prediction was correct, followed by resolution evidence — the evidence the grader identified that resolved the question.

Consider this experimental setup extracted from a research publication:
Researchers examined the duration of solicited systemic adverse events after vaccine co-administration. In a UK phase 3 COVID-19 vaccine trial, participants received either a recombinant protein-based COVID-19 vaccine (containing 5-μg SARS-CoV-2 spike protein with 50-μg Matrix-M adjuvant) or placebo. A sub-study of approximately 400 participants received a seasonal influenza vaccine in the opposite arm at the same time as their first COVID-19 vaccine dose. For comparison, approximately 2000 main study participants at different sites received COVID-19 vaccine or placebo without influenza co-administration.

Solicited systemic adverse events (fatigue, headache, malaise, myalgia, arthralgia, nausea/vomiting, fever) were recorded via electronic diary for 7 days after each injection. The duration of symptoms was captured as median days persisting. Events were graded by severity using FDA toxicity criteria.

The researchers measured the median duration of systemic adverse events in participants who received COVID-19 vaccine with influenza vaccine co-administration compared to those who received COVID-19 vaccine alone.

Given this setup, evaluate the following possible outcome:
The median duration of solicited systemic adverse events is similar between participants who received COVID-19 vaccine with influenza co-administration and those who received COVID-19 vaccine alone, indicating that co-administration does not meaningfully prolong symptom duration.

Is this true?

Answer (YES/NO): YES